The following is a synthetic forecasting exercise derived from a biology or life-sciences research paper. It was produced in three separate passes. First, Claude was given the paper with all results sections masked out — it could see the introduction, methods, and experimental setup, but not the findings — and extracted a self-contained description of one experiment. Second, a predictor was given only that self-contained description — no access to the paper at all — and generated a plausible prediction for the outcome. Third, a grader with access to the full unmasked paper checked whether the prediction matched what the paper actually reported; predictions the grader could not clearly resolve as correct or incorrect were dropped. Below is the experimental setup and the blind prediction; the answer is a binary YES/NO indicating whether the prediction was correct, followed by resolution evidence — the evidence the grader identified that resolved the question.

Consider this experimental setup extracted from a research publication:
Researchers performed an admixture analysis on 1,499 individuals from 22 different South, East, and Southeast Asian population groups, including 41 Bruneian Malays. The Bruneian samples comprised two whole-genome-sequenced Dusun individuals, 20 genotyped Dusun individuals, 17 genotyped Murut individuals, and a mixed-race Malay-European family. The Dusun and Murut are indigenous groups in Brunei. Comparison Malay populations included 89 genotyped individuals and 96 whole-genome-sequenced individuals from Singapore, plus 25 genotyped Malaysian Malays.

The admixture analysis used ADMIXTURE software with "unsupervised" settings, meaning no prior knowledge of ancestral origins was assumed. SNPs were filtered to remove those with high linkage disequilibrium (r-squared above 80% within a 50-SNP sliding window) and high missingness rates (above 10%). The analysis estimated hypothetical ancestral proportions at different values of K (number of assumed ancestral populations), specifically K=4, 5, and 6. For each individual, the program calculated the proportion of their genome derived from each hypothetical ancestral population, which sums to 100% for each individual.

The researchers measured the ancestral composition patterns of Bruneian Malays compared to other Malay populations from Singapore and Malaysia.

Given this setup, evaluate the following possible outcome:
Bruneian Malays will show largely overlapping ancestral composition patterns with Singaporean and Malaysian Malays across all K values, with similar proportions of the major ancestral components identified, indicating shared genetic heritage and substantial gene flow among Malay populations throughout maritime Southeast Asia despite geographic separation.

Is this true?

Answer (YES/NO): NO